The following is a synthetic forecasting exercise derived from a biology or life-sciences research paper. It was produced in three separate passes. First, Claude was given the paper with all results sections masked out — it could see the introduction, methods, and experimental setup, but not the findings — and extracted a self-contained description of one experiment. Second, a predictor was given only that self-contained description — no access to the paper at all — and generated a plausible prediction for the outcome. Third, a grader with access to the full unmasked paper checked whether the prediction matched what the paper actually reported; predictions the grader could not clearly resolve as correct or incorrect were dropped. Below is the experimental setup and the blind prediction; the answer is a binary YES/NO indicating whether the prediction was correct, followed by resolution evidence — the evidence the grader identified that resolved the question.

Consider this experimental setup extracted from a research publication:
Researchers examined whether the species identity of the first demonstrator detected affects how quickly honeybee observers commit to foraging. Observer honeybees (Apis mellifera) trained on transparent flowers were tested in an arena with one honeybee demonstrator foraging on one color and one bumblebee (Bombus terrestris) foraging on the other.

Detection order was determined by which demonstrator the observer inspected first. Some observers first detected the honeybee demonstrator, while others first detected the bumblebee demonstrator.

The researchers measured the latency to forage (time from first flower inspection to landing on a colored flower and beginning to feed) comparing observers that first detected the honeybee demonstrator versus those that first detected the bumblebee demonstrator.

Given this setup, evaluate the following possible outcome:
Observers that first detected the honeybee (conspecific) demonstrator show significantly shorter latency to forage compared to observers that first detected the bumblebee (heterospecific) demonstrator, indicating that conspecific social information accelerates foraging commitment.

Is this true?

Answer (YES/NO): YES